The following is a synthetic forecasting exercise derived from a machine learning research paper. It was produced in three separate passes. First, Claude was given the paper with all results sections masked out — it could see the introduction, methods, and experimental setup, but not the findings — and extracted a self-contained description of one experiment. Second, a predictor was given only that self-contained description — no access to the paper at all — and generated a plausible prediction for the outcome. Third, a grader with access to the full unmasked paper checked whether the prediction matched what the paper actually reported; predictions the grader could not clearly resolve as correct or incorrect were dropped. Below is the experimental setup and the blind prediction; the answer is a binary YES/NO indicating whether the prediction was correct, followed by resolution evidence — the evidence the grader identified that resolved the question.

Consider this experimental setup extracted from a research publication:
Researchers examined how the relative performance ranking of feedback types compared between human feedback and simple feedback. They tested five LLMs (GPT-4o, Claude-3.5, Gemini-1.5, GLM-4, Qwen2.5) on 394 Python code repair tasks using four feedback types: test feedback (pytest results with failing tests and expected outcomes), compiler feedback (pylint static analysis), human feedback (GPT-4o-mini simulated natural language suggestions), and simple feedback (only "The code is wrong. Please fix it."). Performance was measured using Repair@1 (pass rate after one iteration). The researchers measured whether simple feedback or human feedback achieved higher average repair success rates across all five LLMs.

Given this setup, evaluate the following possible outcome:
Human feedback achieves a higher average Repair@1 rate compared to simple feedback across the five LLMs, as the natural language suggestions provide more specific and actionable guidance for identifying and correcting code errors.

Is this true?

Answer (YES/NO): NO